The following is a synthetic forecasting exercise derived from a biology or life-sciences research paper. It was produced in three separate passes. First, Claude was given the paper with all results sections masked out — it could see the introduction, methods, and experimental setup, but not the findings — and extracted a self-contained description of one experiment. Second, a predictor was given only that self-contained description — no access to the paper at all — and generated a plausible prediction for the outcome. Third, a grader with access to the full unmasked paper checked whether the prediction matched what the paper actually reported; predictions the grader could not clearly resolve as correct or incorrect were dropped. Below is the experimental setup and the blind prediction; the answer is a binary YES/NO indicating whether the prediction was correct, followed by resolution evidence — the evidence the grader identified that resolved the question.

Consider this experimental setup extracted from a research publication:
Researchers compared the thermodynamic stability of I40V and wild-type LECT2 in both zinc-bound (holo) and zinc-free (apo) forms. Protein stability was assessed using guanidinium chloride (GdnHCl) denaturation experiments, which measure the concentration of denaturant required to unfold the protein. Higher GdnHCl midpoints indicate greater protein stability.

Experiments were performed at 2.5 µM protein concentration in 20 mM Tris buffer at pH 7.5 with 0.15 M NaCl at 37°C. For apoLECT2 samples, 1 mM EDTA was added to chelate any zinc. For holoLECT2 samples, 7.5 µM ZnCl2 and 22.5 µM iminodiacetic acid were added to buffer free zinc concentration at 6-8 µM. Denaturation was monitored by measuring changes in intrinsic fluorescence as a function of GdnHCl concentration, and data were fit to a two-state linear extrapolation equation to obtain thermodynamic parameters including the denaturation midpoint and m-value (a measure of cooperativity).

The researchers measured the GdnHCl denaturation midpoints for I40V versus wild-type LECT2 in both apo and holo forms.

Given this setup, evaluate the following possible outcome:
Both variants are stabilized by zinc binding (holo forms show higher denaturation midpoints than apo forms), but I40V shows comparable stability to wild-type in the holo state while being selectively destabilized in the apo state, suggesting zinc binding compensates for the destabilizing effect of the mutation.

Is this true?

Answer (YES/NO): YES